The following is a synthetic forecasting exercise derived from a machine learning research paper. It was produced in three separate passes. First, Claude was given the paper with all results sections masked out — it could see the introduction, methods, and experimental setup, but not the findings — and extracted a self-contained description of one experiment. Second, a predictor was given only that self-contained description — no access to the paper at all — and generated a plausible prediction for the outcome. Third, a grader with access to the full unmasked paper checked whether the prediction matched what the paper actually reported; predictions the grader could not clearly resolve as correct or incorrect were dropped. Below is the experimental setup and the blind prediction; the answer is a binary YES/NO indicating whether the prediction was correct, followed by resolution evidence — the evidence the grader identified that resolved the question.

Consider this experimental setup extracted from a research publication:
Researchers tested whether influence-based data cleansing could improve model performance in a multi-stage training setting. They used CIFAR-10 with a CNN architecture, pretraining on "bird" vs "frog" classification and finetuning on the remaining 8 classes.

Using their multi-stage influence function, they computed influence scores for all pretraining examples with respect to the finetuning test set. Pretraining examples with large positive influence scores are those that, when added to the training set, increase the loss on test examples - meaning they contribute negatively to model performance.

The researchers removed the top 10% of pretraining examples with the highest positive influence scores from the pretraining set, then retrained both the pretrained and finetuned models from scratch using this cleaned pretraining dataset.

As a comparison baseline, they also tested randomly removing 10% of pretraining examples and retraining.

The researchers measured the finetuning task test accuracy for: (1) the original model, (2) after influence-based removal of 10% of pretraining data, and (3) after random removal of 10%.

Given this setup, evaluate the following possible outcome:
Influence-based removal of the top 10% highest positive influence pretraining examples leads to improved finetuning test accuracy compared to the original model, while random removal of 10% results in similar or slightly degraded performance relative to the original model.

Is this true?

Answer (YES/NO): YES